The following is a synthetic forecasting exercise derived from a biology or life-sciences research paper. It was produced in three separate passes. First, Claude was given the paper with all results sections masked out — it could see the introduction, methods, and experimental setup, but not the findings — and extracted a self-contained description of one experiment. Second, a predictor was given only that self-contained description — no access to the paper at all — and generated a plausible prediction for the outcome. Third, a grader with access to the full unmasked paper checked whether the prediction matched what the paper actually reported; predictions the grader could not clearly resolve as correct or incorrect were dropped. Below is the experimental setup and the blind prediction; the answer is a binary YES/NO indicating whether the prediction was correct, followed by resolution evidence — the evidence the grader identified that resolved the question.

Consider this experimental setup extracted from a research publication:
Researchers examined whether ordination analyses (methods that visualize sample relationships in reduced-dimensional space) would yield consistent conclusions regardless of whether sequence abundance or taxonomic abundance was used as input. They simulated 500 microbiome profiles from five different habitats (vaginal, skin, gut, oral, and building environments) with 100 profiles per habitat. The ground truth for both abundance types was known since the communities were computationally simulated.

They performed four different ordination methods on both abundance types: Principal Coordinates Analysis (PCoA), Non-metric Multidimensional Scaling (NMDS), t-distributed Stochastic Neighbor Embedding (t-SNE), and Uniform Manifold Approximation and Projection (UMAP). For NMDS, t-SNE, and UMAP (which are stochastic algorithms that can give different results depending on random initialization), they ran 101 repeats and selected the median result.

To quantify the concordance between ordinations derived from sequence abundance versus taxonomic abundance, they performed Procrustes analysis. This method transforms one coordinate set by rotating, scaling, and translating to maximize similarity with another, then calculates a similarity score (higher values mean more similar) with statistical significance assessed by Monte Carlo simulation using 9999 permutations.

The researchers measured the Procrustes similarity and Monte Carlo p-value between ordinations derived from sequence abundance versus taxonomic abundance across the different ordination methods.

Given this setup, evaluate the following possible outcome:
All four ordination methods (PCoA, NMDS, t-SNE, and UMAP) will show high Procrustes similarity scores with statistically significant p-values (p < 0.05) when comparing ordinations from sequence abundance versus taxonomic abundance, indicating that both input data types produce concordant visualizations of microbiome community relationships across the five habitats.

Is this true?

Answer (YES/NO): NO